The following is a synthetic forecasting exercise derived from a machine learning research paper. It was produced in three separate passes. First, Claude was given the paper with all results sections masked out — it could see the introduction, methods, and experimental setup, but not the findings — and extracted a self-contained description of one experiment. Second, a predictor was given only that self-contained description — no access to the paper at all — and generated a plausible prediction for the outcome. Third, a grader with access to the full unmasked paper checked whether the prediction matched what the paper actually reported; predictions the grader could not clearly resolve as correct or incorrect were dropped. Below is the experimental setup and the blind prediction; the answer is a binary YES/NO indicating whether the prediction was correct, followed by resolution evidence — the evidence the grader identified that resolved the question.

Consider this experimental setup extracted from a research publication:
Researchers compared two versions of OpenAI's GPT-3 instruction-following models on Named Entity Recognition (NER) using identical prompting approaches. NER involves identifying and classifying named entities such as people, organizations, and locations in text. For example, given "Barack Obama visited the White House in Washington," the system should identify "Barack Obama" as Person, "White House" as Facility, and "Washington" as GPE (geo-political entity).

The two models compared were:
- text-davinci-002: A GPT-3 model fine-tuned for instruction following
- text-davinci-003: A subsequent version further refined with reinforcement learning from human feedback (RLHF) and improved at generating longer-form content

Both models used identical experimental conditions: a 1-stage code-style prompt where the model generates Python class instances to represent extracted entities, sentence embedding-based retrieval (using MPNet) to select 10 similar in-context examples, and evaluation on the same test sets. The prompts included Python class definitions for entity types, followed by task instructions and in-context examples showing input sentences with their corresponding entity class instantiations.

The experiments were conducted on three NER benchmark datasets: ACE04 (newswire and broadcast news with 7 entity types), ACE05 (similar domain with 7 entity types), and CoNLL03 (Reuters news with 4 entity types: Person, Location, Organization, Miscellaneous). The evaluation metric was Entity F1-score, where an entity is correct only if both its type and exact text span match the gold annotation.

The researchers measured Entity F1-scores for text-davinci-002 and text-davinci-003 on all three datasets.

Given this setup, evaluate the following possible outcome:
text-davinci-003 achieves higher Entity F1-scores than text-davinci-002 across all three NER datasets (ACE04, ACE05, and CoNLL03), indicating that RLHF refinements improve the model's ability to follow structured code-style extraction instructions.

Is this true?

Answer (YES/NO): YES